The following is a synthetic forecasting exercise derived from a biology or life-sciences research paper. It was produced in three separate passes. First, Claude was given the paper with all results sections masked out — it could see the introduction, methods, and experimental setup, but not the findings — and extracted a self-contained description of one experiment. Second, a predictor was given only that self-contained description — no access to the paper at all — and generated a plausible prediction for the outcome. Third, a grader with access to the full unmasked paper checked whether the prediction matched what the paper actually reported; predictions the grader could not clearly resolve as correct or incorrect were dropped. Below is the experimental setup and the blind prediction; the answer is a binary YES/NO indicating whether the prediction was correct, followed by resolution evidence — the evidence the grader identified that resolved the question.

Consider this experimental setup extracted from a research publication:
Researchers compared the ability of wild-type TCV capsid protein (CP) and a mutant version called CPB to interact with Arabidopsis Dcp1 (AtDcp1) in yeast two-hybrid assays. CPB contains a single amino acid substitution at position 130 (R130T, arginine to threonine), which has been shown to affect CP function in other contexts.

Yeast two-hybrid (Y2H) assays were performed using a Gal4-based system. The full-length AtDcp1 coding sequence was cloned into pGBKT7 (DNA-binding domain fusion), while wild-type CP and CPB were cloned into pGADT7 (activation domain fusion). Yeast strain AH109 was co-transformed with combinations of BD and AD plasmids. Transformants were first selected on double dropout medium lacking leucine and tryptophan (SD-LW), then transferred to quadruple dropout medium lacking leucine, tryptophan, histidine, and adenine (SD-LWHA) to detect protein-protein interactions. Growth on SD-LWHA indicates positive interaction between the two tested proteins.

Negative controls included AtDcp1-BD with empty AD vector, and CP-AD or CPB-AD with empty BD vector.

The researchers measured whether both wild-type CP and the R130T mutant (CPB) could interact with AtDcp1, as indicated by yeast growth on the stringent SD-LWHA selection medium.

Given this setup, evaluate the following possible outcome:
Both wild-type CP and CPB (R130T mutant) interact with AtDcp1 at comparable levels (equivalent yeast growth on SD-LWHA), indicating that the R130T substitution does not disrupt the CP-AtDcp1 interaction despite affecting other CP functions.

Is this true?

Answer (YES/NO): YES